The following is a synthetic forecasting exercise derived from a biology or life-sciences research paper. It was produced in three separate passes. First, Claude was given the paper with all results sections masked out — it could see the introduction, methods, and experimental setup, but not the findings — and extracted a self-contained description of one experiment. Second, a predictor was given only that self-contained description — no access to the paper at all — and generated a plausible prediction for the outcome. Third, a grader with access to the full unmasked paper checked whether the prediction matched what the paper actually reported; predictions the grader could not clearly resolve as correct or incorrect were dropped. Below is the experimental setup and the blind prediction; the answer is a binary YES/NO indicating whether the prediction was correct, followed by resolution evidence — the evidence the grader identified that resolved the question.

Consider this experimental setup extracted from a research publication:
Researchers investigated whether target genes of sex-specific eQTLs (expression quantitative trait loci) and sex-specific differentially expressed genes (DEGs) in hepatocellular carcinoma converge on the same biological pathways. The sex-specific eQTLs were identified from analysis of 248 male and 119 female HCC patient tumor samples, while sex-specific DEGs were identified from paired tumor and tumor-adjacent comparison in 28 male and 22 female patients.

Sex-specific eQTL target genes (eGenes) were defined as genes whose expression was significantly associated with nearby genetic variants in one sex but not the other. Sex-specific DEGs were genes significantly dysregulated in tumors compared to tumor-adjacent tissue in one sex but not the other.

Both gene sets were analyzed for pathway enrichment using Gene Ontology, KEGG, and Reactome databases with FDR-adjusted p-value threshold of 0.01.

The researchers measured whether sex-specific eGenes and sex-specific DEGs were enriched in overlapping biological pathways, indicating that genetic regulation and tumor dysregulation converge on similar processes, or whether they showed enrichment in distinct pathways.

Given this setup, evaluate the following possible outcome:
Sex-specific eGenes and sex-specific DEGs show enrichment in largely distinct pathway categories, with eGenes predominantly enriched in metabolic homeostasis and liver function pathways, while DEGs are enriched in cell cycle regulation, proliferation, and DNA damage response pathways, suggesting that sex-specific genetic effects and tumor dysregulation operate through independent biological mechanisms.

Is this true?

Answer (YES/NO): NO